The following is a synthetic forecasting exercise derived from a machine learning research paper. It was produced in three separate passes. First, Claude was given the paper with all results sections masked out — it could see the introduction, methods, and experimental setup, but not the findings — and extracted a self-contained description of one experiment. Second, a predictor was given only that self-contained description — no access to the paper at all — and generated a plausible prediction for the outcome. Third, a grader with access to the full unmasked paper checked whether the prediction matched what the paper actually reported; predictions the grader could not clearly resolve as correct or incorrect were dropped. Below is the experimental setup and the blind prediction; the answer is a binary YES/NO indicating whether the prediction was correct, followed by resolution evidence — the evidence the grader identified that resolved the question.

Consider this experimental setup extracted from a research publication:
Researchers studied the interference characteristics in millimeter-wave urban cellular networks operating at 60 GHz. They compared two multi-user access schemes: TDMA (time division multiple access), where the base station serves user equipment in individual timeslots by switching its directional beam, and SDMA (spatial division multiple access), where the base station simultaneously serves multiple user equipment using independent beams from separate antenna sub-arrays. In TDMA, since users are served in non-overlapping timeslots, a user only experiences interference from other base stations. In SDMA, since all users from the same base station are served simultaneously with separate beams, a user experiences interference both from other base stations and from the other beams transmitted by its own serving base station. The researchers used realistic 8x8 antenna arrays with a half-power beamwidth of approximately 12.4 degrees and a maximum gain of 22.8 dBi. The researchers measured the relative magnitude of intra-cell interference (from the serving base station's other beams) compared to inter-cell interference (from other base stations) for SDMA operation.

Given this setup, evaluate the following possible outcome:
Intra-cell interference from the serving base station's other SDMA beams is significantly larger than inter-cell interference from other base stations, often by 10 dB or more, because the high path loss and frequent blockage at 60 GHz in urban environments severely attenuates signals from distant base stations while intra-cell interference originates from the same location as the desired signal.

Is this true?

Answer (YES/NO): YES